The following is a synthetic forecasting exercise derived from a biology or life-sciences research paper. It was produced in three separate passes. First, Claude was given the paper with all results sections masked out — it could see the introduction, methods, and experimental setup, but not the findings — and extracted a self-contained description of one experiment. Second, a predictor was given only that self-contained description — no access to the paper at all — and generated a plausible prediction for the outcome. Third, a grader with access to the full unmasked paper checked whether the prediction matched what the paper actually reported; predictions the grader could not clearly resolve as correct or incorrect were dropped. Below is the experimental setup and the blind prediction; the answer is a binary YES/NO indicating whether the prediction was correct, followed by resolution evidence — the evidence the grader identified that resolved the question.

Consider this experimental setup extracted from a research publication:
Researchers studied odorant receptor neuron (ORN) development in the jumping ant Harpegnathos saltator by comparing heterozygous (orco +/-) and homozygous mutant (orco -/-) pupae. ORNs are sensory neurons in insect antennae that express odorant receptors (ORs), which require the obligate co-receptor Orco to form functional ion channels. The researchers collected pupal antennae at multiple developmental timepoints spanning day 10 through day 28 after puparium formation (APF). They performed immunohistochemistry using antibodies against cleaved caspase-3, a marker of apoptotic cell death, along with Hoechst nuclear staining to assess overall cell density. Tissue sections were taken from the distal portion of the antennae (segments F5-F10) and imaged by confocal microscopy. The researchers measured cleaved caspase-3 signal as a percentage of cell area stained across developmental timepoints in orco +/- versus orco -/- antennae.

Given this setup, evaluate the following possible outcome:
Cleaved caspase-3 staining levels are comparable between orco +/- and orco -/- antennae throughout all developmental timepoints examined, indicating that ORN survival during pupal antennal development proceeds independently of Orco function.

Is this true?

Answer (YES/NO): NO